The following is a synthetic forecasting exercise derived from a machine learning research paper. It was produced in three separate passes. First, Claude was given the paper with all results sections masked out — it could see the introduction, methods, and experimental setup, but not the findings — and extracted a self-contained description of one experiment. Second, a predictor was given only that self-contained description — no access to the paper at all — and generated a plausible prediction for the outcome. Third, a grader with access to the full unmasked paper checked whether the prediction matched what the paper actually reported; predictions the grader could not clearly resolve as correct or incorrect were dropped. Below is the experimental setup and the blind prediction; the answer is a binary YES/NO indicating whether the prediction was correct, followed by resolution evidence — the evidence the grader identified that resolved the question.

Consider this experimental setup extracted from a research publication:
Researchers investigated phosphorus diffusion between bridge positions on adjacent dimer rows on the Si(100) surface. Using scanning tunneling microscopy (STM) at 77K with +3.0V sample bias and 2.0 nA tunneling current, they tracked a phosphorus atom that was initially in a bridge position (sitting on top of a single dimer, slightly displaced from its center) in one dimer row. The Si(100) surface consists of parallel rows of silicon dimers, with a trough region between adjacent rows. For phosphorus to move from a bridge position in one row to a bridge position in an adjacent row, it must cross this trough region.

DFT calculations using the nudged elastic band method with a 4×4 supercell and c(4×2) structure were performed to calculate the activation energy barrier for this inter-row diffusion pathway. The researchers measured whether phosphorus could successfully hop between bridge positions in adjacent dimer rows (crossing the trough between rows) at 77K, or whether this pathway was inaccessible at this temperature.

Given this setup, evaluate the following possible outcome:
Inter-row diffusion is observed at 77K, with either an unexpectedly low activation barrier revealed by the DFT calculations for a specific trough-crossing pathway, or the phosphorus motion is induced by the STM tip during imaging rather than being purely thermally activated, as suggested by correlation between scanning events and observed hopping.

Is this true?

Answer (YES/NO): YES